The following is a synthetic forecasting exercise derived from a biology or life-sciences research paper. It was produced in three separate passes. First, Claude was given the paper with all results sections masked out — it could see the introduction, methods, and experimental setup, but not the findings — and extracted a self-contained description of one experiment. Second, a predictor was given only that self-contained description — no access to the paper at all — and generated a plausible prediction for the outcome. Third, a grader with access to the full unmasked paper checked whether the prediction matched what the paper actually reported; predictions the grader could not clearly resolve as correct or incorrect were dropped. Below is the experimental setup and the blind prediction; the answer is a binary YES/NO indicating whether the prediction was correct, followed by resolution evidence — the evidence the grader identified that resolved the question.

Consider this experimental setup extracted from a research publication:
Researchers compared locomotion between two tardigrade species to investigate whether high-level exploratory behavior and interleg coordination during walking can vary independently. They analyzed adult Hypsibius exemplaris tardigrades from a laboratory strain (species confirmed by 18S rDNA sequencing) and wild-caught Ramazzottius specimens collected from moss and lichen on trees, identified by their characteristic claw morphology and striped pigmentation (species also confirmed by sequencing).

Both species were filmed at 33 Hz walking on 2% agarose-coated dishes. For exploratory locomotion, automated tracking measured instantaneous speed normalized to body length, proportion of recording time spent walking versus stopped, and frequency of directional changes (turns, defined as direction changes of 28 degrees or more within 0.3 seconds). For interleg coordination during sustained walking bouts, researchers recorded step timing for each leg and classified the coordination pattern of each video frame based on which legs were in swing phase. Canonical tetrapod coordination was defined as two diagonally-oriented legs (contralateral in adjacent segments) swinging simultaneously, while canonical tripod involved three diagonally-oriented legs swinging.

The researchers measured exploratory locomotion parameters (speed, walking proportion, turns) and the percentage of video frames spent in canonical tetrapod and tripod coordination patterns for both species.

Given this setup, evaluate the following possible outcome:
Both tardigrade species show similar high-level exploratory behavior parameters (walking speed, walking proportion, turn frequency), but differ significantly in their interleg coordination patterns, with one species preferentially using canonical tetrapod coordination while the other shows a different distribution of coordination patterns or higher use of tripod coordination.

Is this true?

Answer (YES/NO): NO